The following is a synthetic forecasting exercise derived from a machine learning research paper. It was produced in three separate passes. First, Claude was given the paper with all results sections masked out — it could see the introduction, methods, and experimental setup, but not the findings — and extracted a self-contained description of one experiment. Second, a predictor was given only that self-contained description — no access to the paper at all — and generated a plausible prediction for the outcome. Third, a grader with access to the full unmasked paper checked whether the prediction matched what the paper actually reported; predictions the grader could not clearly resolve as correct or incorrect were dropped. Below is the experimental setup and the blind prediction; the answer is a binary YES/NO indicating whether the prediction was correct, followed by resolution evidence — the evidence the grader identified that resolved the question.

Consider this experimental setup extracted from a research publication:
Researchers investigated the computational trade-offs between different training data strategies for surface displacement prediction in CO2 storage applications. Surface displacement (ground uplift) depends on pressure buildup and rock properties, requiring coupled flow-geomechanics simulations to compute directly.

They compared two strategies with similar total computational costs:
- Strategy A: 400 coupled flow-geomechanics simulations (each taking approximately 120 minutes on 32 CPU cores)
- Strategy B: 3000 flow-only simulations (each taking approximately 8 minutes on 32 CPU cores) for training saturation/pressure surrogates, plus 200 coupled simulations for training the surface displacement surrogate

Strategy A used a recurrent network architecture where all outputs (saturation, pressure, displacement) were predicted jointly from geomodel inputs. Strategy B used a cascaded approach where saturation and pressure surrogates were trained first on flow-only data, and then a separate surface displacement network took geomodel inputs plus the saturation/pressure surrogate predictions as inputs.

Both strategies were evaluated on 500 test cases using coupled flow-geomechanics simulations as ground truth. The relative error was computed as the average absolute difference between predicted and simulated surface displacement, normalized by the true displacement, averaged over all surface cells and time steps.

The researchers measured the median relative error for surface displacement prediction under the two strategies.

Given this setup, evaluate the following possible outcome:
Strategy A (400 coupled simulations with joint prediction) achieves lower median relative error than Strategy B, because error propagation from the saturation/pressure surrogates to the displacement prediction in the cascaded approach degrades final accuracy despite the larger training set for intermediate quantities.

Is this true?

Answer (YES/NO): NO